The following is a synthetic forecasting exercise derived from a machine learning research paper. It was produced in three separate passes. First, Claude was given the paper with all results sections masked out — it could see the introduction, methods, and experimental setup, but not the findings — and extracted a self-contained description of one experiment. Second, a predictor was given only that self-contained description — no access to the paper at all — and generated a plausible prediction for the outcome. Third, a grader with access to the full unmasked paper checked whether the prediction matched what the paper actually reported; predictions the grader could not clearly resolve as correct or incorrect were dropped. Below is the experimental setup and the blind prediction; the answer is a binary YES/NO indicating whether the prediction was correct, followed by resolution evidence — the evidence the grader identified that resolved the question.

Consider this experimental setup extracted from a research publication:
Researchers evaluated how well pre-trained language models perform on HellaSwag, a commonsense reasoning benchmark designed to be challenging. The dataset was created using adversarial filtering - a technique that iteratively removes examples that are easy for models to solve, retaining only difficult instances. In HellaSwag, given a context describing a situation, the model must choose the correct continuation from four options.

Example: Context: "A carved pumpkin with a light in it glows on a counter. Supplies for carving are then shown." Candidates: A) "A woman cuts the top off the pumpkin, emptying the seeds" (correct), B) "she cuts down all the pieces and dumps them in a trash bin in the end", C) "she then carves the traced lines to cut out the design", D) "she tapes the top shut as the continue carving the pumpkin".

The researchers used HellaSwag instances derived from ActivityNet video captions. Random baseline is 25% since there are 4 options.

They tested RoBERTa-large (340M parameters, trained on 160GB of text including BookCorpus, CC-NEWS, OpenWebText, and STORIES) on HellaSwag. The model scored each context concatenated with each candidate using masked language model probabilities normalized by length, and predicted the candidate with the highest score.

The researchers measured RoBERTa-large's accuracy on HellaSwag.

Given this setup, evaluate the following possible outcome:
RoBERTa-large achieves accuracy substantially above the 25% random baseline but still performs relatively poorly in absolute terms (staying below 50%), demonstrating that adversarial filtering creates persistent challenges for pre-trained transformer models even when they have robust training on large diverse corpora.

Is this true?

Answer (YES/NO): NO